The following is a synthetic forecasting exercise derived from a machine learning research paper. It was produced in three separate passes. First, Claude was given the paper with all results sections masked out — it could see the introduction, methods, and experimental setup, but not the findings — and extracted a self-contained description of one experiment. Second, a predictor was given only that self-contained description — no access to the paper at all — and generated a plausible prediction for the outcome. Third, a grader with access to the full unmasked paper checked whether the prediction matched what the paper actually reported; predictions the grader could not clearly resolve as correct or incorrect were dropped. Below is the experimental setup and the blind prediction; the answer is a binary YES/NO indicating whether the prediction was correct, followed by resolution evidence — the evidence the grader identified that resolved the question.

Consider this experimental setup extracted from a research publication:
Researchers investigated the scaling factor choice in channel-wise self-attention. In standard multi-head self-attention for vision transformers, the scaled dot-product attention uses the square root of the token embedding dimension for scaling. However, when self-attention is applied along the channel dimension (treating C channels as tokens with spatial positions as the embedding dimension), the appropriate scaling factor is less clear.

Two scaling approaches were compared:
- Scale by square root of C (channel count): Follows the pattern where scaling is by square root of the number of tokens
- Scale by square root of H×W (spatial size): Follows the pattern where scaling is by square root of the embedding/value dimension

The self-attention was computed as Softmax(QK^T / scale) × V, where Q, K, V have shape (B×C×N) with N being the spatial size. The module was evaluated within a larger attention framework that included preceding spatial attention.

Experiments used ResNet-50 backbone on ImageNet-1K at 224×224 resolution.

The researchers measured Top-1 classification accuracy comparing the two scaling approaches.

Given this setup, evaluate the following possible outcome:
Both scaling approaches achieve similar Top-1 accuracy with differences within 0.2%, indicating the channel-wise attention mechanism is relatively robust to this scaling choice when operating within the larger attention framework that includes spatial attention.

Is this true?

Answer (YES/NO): YES